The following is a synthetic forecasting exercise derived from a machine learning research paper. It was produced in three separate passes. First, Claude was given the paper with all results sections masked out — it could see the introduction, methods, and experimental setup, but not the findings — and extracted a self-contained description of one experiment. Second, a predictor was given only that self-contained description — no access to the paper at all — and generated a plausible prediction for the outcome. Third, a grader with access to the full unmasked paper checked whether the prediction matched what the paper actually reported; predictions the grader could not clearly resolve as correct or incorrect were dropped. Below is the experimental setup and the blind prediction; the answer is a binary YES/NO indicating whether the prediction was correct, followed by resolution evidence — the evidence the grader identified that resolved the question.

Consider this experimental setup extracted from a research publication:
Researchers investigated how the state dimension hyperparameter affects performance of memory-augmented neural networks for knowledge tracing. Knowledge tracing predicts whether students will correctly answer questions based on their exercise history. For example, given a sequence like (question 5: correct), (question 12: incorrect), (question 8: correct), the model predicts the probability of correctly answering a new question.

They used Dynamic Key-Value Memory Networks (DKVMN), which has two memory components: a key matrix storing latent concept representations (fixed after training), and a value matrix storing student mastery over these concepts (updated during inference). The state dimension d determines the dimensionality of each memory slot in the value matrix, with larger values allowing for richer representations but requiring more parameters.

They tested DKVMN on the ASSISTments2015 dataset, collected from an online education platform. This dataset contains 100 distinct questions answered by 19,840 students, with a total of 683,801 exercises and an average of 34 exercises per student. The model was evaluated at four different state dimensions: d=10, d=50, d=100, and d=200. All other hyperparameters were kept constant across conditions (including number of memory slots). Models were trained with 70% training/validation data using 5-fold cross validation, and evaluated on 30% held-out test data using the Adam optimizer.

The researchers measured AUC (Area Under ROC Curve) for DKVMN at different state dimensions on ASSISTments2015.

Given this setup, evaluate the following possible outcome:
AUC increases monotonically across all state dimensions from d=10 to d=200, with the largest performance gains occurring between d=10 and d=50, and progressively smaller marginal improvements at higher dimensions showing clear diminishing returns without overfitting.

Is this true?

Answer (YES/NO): NO